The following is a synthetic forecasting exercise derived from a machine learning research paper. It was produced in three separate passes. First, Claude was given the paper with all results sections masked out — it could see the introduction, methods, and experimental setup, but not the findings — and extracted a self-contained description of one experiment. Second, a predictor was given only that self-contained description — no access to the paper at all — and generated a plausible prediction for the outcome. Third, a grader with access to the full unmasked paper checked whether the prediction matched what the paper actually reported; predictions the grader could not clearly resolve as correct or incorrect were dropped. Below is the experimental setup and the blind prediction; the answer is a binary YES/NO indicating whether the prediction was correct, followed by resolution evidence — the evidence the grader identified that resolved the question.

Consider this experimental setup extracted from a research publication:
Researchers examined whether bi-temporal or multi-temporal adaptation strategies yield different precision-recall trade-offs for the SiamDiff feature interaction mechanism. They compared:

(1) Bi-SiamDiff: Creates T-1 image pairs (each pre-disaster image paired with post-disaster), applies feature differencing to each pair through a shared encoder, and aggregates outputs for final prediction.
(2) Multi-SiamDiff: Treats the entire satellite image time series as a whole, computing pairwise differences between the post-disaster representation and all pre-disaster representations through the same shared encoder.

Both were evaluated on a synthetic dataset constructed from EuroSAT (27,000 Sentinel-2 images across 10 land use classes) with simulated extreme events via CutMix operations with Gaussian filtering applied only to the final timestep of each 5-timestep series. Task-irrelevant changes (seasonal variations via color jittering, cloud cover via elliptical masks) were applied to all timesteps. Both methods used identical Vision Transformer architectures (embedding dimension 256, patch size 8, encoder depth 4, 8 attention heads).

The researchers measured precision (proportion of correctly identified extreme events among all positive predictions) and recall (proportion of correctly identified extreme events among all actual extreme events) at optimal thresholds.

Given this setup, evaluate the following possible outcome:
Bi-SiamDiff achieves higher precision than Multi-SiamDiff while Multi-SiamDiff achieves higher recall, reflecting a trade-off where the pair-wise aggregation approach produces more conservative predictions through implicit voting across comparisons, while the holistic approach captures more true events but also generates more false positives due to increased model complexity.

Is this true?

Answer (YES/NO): YES